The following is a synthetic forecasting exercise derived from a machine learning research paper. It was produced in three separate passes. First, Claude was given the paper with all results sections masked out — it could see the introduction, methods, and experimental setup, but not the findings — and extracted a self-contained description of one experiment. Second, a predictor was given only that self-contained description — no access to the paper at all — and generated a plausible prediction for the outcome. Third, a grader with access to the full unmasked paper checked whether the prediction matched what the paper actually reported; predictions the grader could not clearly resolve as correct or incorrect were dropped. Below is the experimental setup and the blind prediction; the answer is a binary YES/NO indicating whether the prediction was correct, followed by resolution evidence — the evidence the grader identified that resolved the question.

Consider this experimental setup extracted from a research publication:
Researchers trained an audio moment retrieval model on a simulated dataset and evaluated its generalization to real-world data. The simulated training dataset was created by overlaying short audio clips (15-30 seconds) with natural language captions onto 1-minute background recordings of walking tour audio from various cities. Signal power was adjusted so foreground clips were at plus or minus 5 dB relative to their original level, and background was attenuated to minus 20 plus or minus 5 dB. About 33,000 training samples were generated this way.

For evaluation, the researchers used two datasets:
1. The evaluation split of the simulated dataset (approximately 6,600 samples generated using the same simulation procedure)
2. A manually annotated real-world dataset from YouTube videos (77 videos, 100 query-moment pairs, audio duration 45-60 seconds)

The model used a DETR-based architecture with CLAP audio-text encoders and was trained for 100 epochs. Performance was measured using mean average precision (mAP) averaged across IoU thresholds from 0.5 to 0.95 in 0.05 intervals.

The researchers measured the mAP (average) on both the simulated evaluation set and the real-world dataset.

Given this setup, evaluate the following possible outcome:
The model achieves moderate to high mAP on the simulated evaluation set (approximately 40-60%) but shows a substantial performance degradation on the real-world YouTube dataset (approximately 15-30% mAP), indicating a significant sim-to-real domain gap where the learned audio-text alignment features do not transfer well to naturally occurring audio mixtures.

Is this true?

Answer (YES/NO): NO